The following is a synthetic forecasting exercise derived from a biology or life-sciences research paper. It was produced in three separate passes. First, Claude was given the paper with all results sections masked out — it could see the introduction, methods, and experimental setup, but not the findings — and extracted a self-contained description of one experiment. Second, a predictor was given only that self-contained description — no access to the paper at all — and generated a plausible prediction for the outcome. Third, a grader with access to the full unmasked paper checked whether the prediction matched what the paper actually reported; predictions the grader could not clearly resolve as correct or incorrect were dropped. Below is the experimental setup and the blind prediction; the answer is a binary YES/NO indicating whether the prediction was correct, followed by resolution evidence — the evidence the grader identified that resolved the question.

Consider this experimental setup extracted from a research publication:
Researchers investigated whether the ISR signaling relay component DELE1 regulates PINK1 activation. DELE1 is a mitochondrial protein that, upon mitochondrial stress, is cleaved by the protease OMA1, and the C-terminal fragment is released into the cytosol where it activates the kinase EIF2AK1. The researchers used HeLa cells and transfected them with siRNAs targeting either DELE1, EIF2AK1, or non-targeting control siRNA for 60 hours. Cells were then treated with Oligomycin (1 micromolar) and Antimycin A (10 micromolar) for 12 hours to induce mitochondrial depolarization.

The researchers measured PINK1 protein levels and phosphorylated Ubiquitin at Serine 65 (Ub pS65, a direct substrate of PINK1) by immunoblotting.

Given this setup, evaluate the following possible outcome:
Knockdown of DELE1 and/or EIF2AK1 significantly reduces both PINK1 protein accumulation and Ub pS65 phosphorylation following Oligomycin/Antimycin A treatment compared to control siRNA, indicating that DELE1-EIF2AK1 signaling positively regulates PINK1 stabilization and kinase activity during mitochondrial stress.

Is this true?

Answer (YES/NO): NO